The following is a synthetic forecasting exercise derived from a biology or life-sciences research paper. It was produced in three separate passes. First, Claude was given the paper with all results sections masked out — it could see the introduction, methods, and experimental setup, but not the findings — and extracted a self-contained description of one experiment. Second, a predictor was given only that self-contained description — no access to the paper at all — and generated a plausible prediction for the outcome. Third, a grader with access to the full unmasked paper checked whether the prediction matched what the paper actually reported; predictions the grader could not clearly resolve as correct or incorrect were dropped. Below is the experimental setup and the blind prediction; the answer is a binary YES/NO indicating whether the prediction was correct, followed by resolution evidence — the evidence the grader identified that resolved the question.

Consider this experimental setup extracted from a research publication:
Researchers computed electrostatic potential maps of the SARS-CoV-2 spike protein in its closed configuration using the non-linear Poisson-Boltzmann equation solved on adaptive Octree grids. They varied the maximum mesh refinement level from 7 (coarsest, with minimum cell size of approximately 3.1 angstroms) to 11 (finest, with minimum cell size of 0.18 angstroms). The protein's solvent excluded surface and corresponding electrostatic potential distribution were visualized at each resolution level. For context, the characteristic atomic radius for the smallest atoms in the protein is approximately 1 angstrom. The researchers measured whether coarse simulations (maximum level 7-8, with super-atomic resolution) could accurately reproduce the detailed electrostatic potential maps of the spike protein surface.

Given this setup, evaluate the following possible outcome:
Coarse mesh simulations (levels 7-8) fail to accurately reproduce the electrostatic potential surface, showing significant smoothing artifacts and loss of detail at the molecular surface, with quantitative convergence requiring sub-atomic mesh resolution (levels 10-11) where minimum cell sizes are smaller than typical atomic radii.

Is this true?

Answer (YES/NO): NO